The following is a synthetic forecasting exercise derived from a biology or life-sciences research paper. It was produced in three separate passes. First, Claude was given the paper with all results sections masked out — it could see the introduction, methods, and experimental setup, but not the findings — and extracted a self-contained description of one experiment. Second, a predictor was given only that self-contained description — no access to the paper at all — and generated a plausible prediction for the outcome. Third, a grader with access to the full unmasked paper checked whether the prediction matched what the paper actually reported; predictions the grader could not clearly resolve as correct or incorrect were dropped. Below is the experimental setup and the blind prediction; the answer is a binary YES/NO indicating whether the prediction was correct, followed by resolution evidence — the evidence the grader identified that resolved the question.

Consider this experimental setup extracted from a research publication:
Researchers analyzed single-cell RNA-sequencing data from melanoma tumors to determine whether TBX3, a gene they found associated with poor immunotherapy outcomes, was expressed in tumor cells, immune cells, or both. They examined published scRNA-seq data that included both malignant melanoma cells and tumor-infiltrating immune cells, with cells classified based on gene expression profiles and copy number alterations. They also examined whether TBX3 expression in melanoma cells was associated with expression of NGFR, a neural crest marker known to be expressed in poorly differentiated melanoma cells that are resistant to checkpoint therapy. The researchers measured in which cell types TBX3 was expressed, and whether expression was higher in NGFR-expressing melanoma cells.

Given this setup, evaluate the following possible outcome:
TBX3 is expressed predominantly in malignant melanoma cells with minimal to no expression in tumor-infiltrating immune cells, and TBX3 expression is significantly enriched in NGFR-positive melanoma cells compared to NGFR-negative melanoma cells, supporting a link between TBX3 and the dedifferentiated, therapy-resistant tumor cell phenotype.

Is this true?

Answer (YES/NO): YES